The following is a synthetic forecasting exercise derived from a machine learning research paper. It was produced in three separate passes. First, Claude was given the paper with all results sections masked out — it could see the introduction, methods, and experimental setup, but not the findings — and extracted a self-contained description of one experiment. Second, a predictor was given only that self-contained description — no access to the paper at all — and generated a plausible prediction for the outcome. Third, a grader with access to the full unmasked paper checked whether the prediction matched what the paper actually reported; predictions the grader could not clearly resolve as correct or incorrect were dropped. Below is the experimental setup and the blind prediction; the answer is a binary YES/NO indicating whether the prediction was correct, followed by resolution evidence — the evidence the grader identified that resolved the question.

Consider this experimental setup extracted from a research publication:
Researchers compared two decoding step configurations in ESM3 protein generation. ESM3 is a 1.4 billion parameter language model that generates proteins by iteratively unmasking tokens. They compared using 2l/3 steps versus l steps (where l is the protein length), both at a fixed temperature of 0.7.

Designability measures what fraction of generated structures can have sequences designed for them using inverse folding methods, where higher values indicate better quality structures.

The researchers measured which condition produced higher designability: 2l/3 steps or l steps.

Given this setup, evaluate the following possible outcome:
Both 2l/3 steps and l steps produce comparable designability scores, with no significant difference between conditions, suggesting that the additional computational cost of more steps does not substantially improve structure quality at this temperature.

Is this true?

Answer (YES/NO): NO